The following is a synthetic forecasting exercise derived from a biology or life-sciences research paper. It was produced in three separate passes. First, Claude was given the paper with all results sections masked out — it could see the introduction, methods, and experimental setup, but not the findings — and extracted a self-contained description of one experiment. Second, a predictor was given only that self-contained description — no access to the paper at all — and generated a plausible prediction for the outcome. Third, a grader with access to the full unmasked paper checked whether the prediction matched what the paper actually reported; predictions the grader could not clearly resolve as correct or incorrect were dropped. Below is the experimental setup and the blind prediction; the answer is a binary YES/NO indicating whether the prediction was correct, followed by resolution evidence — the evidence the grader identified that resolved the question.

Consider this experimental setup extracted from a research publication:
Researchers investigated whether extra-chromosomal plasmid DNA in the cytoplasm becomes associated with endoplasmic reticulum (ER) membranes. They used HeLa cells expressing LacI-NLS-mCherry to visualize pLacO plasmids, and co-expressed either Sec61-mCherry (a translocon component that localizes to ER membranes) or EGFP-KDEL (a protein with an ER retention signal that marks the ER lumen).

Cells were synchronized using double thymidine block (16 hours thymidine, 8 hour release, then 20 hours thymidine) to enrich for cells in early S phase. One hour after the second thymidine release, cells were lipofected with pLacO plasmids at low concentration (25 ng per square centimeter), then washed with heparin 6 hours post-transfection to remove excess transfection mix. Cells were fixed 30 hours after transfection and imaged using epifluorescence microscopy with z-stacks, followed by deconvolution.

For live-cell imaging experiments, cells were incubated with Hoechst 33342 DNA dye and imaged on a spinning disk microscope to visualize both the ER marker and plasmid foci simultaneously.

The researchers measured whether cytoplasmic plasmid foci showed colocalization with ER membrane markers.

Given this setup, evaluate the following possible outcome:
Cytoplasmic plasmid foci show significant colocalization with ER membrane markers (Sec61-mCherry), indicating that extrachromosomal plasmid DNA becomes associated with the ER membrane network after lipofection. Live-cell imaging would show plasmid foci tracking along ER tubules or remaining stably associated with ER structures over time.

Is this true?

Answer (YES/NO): NO